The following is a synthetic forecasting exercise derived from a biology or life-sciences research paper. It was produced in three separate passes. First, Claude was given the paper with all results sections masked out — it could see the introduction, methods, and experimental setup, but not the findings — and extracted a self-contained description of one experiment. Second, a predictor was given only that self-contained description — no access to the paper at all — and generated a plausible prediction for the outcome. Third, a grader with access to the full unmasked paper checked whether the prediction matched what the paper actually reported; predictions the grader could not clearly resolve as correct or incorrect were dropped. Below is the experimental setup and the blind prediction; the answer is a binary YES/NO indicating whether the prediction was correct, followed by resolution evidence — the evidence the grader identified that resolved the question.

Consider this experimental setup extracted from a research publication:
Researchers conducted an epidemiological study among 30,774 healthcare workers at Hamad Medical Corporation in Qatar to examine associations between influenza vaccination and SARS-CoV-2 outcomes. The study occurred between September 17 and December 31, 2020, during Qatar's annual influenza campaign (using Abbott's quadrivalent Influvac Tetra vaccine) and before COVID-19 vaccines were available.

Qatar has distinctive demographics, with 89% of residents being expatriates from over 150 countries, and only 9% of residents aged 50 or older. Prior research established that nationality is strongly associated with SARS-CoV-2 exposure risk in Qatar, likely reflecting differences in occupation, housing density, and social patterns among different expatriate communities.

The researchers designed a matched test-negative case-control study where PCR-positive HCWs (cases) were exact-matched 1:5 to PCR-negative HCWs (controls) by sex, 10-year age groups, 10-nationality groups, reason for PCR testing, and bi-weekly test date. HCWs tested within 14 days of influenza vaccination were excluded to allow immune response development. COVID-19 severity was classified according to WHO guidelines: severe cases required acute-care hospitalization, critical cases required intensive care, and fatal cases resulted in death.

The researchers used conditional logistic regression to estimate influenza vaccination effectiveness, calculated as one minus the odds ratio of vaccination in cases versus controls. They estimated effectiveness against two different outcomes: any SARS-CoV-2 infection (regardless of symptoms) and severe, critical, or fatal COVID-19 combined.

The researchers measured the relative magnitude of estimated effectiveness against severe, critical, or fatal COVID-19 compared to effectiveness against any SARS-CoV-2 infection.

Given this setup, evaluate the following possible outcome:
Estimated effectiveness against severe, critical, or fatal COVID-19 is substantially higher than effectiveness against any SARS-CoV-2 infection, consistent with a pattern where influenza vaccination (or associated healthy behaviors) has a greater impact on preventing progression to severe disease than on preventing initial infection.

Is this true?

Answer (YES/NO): YES